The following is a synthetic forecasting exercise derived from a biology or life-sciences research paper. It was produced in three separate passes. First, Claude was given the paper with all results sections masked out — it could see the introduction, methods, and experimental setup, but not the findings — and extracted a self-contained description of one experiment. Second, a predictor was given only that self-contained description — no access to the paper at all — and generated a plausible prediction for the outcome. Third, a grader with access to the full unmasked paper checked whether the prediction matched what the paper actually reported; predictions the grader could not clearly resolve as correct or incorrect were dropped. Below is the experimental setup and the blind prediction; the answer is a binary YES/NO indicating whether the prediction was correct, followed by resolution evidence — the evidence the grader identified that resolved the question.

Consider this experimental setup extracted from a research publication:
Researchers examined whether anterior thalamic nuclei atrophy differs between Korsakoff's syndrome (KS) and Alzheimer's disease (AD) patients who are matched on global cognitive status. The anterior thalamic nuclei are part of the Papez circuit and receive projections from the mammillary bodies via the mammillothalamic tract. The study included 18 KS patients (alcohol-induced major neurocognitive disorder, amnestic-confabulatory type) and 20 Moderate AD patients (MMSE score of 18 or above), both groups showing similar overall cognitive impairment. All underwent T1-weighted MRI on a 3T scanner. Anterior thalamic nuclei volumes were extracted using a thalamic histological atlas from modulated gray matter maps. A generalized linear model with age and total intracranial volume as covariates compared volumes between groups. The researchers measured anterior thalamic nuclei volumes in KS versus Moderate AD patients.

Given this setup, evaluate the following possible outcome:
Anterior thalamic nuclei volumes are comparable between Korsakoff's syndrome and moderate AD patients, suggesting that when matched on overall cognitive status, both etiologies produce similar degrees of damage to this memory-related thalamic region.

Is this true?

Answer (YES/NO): YES